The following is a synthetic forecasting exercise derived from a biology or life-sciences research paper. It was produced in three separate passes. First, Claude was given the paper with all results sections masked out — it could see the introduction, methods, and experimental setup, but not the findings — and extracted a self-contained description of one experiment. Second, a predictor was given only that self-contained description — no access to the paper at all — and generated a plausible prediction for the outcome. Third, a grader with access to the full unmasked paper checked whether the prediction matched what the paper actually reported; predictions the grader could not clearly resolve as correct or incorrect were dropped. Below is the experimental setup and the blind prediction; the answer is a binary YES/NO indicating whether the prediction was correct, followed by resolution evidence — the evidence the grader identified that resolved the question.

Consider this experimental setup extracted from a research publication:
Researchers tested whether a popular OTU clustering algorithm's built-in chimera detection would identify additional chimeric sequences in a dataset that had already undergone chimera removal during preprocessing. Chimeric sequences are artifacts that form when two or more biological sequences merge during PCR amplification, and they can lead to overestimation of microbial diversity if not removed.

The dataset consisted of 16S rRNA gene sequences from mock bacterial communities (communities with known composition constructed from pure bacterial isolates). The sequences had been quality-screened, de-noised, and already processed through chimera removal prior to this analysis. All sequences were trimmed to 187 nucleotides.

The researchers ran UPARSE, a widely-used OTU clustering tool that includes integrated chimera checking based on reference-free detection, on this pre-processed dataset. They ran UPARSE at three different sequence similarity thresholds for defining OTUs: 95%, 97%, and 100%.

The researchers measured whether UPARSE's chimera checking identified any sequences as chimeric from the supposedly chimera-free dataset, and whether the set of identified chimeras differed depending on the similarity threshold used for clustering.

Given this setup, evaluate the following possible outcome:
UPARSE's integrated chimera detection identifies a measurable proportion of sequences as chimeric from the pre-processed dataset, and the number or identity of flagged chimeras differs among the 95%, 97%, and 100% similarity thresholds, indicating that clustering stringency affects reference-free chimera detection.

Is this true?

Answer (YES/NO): YES